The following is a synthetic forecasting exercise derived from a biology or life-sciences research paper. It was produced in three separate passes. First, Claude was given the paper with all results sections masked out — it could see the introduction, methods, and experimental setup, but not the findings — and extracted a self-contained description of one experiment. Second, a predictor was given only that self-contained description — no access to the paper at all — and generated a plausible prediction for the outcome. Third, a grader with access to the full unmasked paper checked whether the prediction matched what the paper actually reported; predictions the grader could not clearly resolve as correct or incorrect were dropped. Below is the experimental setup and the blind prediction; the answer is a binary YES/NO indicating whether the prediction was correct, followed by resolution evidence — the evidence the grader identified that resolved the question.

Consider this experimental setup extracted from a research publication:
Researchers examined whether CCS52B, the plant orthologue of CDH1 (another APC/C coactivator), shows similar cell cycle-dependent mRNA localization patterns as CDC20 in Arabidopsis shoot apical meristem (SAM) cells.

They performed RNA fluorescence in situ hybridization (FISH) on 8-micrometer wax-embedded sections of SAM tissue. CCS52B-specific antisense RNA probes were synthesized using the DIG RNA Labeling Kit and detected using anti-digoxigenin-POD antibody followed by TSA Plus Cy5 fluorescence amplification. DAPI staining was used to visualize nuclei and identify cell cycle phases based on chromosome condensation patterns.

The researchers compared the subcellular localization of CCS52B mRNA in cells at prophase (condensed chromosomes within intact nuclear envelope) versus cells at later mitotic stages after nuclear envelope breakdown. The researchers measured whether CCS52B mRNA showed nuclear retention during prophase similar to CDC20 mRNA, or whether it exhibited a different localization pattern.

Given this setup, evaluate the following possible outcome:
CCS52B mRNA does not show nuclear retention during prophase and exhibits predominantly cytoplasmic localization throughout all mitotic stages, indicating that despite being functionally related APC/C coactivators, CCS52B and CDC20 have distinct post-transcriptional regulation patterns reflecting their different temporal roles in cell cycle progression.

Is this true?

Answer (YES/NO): NO